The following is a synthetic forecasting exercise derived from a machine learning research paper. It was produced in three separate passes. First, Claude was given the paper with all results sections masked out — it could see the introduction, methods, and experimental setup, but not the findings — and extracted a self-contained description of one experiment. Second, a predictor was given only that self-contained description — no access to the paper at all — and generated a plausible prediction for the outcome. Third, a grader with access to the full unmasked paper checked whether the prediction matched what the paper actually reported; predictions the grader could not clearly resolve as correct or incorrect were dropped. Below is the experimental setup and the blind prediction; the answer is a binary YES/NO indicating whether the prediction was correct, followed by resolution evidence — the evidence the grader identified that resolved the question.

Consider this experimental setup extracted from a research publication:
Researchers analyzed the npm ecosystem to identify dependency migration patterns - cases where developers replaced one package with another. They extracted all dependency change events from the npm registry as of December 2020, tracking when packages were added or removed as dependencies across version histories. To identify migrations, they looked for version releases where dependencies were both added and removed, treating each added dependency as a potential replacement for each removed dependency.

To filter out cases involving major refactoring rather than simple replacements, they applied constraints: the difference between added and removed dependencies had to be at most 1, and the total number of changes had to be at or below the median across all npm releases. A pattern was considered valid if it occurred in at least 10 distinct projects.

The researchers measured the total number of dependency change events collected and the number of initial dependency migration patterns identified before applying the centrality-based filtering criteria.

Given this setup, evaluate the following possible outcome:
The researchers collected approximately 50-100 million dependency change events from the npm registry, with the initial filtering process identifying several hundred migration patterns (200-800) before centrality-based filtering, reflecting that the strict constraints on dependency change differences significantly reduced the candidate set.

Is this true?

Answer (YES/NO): NO